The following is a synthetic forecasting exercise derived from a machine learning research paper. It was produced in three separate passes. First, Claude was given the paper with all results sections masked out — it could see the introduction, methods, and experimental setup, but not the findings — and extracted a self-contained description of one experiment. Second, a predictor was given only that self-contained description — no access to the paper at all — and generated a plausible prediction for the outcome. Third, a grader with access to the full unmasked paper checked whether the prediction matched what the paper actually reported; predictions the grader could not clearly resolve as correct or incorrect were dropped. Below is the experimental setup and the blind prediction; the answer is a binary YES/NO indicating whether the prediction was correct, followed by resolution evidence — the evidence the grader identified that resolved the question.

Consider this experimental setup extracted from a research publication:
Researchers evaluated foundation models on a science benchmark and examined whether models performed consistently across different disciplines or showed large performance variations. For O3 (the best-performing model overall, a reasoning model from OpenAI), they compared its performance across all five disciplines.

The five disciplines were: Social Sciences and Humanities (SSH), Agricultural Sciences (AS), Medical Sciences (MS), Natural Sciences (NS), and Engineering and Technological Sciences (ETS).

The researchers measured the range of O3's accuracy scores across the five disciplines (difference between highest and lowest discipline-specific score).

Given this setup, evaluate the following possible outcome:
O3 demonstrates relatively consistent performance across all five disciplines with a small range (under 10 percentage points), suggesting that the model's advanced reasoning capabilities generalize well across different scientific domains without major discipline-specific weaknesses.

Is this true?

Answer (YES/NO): NO